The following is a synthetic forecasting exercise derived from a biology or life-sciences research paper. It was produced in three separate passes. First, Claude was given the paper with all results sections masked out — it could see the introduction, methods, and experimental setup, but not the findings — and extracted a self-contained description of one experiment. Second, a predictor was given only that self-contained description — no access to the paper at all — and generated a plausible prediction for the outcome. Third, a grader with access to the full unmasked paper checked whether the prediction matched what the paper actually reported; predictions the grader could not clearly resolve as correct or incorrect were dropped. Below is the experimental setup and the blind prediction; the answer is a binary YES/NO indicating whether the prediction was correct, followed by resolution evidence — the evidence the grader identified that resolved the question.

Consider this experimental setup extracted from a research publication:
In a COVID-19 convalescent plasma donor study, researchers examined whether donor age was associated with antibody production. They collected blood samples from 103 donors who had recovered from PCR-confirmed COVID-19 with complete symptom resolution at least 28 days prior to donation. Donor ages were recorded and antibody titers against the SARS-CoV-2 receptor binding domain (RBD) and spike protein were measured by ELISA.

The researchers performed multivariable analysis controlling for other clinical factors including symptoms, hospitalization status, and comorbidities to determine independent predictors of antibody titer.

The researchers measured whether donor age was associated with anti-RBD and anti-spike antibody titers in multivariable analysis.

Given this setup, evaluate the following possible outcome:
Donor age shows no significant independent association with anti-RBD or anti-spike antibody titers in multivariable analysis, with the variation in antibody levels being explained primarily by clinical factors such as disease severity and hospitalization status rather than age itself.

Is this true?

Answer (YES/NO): NO